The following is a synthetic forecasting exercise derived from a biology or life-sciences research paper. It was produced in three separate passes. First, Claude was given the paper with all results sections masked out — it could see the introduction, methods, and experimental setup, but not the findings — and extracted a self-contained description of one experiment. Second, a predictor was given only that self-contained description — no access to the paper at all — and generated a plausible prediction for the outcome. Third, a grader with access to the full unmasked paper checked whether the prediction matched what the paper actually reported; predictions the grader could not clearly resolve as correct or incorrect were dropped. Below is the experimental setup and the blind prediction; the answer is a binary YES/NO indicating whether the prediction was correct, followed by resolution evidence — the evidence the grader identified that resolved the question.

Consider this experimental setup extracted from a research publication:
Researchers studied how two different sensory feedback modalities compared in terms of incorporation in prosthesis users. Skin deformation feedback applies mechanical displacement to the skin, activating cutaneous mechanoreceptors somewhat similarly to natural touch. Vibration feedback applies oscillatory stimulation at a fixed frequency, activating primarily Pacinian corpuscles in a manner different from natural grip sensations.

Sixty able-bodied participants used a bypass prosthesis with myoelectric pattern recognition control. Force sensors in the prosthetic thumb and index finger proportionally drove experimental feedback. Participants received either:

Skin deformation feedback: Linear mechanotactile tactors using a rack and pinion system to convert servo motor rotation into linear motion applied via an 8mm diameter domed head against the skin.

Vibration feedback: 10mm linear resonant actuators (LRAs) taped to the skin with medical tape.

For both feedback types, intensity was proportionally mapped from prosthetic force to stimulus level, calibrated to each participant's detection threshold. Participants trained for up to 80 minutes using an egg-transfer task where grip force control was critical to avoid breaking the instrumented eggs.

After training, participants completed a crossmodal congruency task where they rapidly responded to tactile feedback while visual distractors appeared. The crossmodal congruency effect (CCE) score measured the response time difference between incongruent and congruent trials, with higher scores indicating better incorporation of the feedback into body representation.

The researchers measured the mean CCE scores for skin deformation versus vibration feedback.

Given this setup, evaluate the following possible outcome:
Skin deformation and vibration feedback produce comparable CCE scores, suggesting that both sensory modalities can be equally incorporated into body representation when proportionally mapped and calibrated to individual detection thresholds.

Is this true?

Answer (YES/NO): NO